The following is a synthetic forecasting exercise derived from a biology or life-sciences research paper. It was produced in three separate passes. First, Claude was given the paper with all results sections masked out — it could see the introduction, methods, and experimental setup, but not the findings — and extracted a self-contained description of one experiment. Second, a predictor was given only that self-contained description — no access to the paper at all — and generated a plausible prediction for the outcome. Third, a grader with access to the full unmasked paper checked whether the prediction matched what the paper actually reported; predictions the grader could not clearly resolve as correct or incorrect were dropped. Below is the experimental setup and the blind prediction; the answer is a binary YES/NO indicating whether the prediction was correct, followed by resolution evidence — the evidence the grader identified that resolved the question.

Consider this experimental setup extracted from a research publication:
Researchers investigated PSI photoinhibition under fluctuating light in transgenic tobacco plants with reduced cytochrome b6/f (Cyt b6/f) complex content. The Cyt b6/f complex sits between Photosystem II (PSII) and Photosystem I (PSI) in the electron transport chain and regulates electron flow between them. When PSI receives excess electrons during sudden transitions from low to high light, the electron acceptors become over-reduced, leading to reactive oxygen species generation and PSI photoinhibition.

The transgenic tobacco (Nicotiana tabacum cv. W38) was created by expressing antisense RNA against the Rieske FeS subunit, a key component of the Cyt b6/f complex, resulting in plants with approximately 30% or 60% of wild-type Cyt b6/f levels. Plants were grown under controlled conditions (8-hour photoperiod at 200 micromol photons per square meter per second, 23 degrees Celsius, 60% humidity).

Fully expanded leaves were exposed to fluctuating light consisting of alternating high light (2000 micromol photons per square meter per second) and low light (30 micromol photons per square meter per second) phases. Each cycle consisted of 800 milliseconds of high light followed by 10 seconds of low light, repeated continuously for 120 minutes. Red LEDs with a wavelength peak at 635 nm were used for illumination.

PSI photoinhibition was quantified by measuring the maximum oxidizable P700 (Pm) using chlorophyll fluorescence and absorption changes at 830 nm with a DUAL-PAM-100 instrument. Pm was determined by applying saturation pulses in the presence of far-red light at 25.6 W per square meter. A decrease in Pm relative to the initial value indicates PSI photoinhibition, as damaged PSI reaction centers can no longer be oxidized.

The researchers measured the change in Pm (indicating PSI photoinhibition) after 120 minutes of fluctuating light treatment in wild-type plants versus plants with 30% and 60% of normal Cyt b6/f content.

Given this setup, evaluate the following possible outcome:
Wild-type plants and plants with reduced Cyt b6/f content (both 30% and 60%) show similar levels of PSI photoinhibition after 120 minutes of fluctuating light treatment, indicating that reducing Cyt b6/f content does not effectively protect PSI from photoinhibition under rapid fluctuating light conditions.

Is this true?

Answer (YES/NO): NO